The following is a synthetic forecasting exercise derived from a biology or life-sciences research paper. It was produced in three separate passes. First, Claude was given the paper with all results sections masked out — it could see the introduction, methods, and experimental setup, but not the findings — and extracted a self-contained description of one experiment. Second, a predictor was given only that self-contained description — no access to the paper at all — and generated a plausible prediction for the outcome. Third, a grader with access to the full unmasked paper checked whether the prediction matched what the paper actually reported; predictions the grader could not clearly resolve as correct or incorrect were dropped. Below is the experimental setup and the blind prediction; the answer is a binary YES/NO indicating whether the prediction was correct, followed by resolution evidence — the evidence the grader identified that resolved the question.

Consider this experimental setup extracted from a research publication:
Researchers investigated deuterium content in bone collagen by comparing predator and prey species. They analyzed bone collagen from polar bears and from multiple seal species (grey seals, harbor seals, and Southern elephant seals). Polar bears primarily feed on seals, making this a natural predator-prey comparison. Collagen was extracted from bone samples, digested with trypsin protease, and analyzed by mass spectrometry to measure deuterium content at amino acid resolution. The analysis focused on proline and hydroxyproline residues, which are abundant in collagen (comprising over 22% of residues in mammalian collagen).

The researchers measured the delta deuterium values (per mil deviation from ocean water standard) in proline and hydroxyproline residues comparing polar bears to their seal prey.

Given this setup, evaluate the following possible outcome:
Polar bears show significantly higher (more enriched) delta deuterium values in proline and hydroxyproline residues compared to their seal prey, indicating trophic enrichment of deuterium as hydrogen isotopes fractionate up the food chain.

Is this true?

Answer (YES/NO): NO